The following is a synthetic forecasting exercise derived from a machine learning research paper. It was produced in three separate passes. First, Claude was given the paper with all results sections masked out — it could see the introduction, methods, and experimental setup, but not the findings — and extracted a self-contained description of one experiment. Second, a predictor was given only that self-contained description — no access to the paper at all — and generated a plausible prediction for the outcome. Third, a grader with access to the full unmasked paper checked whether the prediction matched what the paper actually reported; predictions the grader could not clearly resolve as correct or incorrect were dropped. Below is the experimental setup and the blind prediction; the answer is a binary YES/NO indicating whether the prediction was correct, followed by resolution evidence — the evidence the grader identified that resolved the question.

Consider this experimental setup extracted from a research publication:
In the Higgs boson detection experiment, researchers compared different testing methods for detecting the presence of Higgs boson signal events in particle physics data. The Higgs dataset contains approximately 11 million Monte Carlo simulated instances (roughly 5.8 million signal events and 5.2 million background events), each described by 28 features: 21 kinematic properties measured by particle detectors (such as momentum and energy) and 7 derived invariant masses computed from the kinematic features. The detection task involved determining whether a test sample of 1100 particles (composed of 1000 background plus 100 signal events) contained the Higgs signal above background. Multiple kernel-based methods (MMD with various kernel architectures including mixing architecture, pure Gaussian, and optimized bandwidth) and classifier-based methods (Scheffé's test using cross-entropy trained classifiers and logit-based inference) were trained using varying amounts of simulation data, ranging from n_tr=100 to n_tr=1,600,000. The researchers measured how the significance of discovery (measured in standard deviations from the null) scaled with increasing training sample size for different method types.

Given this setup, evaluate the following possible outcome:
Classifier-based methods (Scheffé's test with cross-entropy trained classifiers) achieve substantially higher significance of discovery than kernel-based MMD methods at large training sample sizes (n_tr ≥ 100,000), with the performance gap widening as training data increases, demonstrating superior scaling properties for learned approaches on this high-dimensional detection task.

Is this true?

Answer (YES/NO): NO